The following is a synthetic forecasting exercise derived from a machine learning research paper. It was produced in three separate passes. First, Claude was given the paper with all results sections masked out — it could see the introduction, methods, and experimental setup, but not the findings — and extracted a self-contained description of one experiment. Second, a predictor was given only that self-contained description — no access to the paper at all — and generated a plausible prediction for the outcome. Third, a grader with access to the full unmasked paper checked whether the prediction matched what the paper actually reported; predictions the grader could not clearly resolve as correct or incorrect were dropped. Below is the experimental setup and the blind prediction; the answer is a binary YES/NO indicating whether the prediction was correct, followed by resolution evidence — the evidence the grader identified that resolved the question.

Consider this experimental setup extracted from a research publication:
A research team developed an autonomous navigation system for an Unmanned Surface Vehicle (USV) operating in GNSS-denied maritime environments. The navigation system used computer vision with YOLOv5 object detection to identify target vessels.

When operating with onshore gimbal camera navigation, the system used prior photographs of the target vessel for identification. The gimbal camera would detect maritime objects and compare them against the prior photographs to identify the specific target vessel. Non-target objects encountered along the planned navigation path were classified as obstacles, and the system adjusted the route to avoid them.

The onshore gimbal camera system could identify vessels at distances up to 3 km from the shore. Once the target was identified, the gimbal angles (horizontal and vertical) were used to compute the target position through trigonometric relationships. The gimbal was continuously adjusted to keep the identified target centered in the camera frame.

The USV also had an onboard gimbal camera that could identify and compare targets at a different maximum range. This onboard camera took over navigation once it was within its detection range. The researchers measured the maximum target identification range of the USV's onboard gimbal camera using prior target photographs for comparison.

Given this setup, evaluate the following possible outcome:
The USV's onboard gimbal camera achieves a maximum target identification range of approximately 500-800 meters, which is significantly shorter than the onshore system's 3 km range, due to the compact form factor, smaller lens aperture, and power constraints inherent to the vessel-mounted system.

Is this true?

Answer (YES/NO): YES